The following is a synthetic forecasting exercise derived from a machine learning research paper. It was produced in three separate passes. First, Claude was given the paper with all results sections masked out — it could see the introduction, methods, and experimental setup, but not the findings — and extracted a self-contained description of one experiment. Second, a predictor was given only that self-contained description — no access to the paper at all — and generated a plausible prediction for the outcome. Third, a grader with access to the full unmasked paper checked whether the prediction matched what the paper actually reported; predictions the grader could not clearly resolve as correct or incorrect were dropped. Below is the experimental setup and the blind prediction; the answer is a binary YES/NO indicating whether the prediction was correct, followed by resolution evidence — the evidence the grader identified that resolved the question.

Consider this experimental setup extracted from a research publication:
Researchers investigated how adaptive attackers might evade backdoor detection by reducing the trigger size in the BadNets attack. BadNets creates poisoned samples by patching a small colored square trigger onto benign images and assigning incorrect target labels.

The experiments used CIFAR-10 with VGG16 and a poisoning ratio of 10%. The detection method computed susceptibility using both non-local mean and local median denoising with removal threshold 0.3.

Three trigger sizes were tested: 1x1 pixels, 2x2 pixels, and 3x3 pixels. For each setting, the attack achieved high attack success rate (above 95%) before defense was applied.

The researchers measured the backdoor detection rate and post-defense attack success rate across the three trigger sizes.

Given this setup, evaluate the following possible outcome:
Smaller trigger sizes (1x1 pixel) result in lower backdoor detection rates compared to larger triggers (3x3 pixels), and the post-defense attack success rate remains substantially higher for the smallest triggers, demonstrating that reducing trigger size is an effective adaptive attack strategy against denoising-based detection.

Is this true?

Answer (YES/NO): NO